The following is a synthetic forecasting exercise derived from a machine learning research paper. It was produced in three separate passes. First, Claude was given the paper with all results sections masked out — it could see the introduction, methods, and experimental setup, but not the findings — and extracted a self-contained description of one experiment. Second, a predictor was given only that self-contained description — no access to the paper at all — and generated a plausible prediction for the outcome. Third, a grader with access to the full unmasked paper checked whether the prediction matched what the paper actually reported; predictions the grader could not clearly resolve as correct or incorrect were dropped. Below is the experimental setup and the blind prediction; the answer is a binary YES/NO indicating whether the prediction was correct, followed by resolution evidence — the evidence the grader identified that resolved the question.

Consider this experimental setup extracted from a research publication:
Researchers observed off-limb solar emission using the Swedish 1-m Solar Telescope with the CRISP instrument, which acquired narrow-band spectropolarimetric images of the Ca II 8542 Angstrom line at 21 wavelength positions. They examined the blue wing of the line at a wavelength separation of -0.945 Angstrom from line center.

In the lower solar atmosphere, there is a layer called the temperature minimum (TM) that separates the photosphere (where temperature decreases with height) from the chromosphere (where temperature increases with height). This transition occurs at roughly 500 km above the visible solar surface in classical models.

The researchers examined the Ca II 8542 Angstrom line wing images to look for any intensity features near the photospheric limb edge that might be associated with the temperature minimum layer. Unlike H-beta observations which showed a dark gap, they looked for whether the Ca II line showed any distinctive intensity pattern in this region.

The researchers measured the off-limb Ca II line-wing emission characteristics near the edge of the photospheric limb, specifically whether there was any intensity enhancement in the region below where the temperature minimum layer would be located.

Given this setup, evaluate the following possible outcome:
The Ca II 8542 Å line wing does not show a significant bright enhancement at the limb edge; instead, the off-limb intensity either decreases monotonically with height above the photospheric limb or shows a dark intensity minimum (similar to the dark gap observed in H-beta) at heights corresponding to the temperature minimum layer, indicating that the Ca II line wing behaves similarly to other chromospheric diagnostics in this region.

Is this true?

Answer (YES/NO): NO